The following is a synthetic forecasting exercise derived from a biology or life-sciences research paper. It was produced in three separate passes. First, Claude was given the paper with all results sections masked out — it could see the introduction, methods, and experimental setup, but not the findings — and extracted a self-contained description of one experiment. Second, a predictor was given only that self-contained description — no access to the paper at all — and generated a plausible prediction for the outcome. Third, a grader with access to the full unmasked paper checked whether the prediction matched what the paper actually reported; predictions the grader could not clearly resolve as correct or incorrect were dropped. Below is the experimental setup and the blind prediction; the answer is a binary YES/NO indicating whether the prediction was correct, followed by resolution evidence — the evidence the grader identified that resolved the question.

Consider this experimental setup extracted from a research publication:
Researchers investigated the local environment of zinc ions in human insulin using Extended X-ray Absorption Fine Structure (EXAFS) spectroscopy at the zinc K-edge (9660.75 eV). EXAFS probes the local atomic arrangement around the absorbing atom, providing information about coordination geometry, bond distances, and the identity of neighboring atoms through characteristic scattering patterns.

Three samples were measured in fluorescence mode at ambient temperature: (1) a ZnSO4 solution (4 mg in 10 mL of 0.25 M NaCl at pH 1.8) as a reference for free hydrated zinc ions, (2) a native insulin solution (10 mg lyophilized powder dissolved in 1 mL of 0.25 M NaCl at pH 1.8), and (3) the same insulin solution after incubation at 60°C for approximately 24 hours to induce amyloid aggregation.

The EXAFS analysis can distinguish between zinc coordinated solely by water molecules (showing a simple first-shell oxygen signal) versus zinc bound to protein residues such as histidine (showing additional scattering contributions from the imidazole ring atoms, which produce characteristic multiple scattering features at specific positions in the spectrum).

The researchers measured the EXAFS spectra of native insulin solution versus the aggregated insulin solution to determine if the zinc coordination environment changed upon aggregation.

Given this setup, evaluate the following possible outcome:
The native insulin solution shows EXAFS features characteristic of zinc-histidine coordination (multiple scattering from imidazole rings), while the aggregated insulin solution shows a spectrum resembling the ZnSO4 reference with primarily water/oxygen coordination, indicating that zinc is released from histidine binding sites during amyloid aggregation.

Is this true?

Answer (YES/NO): YES